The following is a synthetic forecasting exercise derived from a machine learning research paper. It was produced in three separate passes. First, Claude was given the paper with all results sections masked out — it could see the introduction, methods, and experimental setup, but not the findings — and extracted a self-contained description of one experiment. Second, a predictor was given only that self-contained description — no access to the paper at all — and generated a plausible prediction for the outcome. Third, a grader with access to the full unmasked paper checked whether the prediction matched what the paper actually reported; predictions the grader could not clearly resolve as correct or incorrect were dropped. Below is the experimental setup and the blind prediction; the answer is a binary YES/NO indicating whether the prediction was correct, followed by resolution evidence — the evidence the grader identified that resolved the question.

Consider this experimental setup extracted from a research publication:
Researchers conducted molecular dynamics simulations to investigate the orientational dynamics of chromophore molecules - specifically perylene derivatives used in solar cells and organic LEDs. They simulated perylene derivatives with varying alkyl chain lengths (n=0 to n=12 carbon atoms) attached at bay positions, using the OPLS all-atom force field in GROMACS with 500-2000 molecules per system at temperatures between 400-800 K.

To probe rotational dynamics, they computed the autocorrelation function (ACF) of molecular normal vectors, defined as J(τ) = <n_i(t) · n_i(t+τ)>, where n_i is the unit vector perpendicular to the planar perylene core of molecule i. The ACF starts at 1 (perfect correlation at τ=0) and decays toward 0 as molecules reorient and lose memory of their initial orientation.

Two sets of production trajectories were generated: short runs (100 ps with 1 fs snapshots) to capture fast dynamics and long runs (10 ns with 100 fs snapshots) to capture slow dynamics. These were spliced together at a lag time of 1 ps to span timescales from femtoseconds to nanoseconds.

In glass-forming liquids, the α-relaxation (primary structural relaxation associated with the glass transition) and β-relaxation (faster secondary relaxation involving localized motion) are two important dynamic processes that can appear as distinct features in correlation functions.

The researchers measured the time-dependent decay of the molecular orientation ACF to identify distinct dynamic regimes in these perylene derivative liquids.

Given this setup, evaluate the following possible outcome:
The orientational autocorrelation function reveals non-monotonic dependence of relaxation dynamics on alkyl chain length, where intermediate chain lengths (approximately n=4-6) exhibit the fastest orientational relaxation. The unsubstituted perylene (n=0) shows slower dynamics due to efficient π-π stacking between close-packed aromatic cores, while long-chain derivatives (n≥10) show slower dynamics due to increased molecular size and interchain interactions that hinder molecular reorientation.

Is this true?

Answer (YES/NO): NO